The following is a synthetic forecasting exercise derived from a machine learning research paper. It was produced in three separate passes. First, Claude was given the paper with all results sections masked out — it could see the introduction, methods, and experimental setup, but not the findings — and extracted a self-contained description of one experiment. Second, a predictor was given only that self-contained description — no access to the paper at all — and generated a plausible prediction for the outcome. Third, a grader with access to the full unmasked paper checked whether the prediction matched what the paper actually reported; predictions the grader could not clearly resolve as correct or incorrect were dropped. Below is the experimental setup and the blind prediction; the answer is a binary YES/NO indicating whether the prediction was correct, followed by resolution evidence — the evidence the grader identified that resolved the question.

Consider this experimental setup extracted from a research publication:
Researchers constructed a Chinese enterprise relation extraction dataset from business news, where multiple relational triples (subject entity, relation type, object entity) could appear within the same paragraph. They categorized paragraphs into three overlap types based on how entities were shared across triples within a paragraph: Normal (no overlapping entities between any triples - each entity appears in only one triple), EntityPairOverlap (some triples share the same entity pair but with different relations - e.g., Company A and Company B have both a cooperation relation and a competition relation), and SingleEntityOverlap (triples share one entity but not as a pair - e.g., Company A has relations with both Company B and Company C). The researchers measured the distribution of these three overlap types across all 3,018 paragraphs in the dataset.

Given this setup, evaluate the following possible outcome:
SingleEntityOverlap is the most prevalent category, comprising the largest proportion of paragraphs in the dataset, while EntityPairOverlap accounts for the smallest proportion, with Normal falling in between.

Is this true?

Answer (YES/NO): YES